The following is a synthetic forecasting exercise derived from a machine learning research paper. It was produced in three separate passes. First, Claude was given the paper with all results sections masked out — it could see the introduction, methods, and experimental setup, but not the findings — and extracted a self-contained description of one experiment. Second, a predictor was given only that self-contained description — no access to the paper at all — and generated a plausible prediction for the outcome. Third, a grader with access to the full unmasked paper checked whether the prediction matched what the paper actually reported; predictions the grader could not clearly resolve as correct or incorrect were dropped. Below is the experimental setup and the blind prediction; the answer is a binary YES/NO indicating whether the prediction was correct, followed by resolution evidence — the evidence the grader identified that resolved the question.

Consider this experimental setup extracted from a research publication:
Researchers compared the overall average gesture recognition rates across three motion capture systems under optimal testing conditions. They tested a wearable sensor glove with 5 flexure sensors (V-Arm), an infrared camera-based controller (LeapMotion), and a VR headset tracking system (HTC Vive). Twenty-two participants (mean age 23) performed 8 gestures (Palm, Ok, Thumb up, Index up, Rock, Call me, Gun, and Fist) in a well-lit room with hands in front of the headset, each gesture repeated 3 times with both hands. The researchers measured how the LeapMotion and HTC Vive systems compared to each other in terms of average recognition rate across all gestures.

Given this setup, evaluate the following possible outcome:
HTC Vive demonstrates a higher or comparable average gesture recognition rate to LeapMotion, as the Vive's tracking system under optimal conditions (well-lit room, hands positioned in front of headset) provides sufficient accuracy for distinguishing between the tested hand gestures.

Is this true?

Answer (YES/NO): YES